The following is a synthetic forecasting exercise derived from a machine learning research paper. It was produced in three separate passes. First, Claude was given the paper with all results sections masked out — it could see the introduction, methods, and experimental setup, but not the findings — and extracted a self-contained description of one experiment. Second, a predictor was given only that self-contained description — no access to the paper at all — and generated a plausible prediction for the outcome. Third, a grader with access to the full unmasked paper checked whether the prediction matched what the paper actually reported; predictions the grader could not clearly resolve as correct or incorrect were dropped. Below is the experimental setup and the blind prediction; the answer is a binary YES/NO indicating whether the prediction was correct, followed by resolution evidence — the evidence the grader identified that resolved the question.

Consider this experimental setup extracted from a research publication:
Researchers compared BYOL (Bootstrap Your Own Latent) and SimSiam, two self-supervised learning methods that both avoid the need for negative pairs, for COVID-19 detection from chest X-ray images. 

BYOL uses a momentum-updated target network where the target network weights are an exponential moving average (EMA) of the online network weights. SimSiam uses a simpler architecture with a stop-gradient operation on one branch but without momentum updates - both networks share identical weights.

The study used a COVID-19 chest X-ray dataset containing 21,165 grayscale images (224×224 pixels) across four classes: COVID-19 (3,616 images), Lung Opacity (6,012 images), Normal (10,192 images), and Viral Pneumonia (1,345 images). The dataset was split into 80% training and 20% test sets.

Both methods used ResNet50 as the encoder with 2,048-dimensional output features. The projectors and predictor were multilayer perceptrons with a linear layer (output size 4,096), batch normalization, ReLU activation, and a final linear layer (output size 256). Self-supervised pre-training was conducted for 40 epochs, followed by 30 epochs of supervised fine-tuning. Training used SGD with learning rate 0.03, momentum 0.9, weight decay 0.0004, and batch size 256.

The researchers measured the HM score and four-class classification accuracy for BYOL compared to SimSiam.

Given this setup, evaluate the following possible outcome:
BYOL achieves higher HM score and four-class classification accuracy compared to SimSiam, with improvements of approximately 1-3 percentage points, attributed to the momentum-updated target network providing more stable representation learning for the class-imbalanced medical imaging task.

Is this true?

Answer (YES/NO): NO